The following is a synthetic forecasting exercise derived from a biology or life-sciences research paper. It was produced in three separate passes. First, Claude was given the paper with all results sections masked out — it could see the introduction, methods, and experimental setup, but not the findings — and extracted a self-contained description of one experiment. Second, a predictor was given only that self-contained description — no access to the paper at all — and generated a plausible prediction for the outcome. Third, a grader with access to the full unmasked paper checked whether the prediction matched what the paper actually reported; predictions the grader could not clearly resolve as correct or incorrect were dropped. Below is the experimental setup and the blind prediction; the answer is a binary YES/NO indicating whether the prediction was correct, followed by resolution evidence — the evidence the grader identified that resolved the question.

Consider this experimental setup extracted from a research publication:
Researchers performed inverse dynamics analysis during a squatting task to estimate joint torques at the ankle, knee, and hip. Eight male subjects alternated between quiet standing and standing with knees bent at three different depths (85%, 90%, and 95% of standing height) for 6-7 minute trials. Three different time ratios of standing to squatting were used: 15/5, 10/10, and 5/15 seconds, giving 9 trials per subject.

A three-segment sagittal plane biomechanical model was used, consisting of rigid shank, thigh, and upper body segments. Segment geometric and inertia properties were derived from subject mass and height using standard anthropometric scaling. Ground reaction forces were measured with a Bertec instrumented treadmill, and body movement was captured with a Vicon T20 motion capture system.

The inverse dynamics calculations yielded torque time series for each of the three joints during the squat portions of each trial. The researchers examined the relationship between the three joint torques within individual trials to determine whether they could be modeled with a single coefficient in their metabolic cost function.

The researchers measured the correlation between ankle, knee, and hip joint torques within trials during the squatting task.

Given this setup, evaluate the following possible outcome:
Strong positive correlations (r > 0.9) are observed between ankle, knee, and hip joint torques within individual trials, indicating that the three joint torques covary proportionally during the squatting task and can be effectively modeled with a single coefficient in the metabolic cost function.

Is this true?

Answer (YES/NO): NO